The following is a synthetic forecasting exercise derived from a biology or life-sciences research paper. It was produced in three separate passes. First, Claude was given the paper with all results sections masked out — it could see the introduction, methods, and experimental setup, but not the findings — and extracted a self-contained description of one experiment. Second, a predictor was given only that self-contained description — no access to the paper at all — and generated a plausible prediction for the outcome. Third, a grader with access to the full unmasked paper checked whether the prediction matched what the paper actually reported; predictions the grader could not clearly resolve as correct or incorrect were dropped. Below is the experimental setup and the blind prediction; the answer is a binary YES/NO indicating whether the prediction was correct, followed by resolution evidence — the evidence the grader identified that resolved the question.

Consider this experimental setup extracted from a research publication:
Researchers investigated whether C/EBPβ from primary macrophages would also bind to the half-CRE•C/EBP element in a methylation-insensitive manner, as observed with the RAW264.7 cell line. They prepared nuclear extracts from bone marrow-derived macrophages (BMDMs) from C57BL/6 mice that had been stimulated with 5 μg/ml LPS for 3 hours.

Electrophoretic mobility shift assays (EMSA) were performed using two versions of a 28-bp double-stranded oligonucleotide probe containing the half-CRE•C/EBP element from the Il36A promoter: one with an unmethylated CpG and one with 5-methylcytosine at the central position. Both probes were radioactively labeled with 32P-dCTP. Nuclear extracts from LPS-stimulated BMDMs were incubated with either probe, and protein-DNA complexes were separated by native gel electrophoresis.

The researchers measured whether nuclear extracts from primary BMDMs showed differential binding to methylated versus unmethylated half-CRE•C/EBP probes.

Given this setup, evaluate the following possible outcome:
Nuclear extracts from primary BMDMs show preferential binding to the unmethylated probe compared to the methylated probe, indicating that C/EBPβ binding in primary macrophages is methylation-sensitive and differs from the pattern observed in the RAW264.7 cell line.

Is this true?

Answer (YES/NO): NO